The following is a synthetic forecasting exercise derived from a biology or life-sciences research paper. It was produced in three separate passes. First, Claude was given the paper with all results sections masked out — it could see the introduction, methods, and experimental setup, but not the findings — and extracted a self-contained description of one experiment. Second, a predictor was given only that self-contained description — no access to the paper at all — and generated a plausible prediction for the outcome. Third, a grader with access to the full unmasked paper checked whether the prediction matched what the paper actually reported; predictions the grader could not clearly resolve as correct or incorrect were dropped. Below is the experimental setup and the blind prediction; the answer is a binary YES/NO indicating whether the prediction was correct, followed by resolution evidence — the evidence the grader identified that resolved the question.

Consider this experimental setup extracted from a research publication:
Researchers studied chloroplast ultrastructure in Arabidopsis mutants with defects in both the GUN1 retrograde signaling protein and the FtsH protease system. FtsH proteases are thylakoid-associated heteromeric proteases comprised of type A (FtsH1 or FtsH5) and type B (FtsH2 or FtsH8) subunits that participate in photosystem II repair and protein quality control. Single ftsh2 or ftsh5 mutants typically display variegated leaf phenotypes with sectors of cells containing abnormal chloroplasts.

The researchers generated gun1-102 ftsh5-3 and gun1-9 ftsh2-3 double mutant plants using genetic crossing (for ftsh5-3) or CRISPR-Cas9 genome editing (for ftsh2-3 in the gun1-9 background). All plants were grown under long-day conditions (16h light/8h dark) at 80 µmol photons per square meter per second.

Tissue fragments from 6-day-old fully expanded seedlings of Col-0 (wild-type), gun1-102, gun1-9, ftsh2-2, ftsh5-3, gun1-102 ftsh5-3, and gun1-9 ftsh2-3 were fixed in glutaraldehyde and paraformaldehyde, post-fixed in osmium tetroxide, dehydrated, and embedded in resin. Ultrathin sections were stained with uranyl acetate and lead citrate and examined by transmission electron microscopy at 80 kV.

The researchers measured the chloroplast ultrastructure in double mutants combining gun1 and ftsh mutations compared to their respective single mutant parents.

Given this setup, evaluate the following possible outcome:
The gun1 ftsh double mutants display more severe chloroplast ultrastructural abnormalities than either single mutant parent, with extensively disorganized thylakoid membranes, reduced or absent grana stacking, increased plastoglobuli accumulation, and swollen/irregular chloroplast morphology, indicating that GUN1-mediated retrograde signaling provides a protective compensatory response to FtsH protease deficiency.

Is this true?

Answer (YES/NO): NO